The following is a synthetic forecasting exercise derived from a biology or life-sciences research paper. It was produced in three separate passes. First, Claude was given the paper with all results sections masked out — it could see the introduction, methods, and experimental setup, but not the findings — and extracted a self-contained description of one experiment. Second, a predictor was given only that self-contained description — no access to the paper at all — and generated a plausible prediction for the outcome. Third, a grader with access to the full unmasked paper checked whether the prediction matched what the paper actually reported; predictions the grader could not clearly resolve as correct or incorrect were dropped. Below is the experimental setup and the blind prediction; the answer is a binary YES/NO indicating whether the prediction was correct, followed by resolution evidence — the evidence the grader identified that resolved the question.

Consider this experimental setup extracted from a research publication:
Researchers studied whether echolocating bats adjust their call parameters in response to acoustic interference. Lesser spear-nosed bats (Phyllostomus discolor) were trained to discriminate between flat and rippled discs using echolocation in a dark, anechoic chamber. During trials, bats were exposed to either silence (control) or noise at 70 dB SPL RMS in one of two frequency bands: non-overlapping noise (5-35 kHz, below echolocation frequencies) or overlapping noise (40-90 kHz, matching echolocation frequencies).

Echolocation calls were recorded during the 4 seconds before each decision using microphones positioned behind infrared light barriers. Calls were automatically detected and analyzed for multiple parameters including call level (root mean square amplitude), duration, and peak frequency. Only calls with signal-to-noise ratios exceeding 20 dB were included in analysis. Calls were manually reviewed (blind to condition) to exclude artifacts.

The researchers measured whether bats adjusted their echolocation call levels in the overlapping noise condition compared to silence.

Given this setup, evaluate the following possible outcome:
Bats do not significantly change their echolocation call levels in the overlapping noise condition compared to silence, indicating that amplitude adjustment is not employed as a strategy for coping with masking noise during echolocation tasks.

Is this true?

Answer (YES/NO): NO